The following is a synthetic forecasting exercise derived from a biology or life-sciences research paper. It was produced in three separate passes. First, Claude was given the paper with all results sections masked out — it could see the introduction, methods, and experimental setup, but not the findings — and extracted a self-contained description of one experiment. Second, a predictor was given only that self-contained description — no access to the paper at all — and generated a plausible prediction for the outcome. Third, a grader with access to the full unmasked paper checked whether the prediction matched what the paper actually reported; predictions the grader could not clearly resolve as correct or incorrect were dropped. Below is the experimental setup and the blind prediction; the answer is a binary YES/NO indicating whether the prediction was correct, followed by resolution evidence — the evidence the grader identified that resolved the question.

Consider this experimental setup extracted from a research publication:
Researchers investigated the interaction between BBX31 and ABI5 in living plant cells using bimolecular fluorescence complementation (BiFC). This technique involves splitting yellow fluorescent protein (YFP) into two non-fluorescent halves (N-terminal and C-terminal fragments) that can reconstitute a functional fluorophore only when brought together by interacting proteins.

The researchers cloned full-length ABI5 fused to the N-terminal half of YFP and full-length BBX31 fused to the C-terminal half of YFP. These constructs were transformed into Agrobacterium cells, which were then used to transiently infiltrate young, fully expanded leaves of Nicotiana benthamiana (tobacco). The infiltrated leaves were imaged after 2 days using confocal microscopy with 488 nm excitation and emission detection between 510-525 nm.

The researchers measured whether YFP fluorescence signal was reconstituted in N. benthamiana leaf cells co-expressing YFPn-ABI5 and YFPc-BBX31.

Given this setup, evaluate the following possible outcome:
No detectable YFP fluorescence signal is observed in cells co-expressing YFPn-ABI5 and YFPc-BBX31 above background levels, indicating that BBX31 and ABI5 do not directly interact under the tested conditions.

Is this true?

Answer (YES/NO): NO